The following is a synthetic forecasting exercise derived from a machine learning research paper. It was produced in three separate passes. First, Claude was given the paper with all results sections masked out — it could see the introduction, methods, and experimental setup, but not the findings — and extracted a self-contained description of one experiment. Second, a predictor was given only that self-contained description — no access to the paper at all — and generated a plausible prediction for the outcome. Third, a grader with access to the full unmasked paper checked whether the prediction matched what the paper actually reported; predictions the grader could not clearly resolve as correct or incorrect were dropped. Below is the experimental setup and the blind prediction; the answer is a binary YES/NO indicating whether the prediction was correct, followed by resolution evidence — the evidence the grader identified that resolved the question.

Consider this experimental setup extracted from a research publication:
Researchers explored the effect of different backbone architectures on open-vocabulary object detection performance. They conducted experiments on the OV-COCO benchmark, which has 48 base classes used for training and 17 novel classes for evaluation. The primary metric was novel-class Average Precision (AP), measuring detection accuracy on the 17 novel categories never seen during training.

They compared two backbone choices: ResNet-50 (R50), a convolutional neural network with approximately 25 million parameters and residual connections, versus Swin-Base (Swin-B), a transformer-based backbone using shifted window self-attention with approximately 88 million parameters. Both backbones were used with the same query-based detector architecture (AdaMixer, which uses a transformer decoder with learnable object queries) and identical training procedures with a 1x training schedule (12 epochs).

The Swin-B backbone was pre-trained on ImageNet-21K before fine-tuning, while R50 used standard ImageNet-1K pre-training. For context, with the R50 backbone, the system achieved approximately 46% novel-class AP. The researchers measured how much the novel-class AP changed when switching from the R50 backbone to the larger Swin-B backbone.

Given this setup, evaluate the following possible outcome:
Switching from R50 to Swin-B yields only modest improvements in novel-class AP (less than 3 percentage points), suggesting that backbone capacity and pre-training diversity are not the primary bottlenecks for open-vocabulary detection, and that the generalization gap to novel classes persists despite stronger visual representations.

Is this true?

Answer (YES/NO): NO